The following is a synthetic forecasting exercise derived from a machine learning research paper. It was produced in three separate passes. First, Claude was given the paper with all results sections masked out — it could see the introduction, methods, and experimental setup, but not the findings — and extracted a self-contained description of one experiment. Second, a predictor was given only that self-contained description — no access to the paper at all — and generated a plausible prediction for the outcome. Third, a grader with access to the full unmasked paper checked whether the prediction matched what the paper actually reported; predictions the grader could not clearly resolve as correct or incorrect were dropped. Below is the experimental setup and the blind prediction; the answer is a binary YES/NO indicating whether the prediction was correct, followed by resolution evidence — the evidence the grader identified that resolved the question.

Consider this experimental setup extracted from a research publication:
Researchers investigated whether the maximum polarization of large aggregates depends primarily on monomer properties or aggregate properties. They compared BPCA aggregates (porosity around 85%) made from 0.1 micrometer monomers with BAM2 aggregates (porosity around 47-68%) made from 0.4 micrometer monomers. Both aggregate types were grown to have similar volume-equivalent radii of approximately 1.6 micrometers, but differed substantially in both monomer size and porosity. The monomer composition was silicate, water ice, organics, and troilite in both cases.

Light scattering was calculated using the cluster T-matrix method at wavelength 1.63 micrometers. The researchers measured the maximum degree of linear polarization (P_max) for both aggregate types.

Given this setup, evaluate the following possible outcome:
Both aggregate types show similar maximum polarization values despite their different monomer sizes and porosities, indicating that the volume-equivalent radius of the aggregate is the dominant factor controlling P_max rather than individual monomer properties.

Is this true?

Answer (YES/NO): NO